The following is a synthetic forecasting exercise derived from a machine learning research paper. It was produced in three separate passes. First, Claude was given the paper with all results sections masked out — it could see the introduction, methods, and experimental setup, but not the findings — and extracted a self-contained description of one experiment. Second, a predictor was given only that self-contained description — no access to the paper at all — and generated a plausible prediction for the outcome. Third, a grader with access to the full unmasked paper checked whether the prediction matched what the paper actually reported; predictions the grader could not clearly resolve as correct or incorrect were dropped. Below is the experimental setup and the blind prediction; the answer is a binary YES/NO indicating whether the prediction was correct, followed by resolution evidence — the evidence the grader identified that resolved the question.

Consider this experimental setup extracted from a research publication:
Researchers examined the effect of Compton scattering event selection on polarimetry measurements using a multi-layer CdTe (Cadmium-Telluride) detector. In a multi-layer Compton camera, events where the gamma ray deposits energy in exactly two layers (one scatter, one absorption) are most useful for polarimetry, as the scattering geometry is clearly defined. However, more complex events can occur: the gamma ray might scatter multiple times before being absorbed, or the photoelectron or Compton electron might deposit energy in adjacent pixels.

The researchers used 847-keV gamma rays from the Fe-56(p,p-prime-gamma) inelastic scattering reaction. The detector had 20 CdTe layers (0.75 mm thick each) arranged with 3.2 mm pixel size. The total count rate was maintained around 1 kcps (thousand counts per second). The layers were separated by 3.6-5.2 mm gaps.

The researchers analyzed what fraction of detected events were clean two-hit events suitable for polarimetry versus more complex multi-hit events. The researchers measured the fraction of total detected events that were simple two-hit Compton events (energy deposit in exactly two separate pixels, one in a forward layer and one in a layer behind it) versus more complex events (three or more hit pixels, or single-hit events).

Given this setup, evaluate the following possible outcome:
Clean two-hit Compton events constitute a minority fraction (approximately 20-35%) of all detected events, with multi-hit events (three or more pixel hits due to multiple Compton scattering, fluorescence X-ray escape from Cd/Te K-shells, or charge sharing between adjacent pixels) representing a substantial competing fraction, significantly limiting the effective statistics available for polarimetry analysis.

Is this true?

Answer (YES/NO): NO